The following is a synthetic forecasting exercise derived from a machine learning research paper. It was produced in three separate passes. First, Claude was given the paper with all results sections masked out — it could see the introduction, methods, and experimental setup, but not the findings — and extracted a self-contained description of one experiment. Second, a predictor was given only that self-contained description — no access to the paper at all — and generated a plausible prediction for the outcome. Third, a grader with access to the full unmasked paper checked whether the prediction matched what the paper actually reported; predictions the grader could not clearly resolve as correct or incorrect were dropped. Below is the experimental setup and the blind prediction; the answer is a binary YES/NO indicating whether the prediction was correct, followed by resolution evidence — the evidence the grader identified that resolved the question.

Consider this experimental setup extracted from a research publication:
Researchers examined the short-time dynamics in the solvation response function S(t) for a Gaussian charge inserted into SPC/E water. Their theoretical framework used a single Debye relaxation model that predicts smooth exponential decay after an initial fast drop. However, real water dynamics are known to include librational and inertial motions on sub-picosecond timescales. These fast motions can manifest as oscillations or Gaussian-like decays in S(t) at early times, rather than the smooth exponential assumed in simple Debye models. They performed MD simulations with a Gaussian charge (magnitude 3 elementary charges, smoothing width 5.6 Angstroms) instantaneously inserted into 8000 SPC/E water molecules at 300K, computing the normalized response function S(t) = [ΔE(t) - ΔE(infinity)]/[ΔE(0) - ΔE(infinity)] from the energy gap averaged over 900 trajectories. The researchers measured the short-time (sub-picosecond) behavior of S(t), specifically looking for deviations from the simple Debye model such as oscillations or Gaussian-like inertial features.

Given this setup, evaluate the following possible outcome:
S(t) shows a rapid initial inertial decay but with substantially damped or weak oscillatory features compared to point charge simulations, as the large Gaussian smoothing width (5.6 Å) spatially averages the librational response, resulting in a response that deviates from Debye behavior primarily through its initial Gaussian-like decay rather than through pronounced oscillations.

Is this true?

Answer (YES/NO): NO